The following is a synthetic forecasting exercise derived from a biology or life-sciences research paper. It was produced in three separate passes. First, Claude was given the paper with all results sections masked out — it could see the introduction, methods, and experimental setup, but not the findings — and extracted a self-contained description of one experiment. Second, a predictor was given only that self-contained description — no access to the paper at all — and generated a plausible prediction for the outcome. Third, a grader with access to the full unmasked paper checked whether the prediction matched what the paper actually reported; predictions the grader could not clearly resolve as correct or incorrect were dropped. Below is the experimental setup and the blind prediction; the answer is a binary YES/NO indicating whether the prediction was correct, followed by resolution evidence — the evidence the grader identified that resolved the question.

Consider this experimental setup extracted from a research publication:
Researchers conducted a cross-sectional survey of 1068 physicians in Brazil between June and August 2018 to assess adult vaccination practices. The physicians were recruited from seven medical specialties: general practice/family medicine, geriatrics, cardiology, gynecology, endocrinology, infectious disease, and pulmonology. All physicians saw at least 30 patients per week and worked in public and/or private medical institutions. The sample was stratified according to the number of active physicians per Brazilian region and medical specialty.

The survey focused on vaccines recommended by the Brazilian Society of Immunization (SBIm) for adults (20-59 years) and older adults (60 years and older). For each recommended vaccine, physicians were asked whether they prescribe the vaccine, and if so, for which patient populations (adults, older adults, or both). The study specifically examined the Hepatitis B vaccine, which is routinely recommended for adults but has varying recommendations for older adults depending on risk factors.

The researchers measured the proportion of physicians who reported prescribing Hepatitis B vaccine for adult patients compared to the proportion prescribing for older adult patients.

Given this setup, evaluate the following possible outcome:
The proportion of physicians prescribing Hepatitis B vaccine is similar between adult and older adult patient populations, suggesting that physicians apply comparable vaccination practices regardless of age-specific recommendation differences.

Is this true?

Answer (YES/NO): NO